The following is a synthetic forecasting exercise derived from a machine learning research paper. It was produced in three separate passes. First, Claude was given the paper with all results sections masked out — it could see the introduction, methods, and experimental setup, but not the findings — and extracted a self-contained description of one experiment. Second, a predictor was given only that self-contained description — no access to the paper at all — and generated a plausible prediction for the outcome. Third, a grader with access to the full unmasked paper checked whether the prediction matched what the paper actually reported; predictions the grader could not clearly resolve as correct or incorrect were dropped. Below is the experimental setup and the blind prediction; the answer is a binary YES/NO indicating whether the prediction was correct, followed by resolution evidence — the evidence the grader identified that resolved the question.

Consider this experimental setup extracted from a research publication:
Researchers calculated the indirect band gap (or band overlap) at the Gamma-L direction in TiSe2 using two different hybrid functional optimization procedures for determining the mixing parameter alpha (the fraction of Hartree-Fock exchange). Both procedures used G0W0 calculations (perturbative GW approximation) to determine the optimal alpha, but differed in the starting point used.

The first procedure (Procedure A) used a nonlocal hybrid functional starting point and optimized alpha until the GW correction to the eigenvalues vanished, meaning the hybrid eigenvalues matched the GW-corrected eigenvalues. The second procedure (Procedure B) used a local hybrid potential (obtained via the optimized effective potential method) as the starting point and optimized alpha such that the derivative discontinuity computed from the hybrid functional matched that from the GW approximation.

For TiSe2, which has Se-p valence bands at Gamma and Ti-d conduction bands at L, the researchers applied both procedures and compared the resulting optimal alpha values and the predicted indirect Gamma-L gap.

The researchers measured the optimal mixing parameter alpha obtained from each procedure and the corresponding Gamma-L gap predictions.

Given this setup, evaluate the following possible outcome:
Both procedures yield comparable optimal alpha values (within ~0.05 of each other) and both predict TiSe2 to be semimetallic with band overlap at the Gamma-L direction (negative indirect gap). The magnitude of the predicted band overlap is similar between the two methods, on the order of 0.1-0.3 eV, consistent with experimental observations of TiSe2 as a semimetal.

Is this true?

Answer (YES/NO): NO